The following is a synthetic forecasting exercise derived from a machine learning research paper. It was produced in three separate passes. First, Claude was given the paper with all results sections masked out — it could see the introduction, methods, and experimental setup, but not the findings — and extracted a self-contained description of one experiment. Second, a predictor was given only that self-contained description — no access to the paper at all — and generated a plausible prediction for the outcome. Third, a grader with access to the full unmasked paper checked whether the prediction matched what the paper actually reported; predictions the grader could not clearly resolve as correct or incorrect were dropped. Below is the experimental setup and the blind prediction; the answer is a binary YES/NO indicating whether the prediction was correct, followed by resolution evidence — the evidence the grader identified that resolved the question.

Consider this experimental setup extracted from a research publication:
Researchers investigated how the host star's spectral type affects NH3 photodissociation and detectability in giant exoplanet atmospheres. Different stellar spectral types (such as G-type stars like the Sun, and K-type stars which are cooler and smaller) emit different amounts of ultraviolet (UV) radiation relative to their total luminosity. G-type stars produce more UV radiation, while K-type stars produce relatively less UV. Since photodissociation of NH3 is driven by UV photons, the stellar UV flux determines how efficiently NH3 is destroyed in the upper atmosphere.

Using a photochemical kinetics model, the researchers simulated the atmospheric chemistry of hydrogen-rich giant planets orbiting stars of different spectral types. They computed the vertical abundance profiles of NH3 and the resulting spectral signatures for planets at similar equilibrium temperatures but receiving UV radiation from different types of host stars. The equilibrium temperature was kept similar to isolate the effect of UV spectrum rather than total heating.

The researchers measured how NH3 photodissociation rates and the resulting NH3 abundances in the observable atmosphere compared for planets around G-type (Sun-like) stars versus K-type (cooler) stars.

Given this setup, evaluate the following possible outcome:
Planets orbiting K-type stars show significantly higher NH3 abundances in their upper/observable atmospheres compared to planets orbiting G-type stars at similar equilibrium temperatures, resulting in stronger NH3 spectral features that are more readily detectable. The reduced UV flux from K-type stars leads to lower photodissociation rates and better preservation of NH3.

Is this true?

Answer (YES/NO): YES